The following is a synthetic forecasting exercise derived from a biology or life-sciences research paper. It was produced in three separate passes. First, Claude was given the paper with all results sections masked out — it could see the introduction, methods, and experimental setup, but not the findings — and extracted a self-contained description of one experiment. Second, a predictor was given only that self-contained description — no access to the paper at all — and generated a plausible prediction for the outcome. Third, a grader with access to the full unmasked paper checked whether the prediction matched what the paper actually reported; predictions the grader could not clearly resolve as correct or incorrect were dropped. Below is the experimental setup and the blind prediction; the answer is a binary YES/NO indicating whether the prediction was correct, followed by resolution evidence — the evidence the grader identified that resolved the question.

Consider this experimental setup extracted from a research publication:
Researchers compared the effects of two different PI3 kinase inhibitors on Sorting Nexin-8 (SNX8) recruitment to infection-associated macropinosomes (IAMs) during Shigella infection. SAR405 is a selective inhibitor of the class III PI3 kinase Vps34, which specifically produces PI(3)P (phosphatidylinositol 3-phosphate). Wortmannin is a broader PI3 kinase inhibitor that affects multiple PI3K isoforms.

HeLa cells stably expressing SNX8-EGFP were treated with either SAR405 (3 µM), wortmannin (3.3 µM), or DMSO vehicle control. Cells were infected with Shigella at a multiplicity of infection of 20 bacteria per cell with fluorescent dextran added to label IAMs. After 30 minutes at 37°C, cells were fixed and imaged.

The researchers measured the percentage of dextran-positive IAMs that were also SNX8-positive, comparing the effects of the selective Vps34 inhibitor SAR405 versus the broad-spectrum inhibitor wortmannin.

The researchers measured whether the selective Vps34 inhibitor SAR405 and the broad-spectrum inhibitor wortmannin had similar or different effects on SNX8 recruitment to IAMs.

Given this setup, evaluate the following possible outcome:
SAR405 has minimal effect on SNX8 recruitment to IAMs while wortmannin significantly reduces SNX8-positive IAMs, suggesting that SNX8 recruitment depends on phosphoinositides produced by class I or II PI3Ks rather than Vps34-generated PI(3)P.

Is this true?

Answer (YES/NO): NO